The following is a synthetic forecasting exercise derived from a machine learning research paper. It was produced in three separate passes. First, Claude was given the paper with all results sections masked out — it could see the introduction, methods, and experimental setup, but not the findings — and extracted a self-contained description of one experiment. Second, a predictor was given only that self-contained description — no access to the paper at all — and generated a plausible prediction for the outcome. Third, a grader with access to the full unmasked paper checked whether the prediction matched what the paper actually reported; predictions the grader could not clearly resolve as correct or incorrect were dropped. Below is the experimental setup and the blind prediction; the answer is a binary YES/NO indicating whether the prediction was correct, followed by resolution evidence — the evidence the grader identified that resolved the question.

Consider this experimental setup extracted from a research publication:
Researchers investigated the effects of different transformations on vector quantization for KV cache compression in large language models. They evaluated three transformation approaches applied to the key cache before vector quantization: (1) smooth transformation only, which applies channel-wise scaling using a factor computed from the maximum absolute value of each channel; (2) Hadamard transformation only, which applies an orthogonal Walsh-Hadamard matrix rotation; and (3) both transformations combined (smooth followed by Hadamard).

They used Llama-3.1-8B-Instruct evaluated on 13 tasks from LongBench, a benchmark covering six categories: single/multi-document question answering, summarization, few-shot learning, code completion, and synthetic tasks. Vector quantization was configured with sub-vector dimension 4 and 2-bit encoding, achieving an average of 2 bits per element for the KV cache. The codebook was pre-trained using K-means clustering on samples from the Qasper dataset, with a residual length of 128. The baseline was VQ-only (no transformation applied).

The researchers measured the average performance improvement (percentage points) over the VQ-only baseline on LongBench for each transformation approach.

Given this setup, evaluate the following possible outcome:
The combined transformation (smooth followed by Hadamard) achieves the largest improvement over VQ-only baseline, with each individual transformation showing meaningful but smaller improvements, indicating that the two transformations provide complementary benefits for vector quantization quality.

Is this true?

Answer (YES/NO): YES